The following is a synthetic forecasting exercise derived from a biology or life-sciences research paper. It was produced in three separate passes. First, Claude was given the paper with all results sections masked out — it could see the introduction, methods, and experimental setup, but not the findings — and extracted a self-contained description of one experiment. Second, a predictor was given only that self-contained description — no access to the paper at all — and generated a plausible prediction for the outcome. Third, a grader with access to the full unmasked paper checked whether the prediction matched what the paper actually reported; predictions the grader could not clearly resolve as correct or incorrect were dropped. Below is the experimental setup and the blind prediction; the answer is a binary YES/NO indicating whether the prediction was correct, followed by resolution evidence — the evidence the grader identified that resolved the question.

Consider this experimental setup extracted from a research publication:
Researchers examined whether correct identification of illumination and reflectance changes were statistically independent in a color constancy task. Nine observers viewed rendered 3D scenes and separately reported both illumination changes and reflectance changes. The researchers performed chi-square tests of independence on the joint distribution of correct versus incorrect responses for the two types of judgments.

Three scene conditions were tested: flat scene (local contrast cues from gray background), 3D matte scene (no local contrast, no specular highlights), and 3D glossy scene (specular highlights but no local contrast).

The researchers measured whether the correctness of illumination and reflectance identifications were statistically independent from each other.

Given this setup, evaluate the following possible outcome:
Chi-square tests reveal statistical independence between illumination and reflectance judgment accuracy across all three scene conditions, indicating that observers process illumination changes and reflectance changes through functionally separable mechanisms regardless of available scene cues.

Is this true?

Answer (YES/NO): NO